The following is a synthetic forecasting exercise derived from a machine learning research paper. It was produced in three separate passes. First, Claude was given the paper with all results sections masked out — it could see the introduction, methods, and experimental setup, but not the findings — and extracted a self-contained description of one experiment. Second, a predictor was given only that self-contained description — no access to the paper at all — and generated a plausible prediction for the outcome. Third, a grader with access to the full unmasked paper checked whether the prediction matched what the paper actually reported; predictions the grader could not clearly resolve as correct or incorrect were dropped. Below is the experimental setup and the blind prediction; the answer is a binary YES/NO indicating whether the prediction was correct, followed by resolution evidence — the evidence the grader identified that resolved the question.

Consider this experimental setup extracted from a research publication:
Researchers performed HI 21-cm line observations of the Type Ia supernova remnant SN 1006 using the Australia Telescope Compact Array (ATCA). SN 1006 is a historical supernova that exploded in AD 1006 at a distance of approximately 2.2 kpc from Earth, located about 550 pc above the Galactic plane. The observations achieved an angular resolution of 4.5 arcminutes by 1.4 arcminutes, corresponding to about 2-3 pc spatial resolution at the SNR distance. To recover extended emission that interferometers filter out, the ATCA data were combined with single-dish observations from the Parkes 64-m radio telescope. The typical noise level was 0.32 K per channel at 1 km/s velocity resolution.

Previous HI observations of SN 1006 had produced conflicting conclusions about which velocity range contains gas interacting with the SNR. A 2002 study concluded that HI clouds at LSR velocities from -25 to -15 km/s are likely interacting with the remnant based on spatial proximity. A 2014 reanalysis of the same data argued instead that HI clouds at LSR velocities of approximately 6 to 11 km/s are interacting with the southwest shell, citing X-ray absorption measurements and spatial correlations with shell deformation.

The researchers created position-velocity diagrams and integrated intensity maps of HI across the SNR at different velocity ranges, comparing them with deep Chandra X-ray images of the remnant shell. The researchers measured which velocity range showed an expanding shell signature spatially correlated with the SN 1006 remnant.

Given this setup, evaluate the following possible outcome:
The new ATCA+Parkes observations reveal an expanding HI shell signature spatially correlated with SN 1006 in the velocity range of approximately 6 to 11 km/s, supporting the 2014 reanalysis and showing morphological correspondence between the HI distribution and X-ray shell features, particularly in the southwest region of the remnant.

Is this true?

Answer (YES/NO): YES